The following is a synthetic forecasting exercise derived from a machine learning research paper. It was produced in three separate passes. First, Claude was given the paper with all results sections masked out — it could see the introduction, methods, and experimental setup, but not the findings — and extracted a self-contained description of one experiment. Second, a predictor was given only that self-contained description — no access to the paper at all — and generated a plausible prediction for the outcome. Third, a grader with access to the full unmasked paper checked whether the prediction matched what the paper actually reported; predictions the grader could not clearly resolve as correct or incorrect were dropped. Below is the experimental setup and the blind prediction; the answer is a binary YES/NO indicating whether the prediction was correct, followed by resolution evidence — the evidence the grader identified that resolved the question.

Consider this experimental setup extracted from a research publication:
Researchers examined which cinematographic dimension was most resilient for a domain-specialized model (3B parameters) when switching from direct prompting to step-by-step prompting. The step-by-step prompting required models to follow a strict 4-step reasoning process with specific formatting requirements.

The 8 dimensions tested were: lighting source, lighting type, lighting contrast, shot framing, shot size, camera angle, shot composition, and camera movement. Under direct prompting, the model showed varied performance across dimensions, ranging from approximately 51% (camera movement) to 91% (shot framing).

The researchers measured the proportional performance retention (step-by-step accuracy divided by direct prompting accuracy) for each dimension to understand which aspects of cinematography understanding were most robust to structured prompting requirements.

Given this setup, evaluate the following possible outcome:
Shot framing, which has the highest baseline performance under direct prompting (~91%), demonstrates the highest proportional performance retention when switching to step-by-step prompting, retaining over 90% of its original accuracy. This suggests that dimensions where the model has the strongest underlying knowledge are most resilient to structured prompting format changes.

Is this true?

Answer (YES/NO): NO